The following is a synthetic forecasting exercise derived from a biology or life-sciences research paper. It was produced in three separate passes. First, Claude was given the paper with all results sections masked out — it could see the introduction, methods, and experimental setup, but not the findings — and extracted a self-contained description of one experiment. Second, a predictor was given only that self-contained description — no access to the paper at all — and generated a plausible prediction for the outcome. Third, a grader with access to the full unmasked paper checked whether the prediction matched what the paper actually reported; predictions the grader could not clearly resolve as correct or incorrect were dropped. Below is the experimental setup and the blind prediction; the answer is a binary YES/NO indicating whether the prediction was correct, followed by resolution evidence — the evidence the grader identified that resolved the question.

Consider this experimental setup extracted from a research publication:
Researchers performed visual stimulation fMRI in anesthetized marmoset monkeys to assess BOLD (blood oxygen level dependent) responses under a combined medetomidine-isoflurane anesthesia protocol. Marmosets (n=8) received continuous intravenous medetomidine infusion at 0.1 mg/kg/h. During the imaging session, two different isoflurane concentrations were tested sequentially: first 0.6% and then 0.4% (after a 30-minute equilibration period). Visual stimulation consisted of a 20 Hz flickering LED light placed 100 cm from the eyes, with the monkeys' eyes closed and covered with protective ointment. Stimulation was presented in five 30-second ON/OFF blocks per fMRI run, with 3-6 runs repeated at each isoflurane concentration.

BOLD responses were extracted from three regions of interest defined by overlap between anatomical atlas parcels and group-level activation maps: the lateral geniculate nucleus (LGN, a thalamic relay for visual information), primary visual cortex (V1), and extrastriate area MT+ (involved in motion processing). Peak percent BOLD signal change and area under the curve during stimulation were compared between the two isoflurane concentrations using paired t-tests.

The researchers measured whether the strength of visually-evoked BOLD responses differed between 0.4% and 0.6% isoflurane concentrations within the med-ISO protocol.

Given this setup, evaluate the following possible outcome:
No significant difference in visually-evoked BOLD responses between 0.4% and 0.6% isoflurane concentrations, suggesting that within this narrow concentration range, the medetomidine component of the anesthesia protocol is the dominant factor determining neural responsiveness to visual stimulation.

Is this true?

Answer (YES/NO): NO